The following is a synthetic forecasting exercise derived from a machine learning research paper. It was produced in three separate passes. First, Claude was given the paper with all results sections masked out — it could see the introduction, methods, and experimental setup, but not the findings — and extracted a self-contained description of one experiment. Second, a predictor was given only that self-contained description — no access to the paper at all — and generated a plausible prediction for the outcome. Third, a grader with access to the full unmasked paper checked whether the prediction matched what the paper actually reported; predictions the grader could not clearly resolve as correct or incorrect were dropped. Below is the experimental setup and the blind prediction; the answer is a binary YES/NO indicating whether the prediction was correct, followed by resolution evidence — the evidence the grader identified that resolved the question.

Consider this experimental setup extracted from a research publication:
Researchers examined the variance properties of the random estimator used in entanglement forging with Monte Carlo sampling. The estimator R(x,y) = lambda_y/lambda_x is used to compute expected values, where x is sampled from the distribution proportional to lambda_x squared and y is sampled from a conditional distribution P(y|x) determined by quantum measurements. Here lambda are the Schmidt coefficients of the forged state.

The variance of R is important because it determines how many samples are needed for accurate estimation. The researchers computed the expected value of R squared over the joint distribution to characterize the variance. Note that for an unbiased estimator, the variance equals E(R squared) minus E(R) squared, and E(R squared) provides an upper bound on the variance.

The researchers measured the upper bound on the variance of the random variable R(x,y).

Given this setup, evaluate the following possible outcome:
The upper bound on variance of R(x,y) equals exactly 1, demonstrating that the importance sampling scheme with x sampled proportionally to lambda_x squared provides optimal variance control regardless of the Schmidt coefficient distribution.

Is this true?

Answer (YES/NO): YES